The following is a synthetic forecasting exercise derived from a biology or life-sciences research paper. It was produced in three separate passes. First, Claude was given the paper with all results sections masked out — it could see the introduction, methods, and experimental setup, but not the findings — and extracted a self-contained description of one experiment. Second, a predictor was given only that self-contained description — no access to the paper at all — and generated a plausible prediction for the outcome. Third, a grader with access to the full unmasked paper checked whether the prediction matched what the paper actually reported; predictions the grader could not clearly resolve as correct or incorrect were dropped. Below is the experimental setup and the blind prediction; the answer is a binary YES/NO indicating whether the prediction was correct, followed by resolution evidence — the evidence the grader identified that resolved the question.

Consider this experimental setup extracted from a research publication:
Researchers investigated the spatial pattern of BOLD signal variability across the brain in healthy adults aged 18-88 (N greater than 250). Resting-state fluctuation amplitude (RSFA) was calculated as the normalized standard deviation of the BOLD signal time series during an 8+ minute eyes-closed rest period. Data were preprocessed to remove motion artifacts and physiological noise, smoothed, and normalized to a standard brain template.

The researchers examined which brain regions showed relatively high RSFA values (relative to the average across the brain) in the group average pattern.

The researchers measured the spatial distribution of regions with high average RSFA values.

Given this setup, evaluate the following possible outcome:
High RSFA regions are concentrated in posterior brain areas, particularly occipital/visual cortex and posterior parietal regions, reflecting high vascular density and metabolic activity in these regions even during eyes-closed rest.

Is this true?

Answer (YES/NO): NO